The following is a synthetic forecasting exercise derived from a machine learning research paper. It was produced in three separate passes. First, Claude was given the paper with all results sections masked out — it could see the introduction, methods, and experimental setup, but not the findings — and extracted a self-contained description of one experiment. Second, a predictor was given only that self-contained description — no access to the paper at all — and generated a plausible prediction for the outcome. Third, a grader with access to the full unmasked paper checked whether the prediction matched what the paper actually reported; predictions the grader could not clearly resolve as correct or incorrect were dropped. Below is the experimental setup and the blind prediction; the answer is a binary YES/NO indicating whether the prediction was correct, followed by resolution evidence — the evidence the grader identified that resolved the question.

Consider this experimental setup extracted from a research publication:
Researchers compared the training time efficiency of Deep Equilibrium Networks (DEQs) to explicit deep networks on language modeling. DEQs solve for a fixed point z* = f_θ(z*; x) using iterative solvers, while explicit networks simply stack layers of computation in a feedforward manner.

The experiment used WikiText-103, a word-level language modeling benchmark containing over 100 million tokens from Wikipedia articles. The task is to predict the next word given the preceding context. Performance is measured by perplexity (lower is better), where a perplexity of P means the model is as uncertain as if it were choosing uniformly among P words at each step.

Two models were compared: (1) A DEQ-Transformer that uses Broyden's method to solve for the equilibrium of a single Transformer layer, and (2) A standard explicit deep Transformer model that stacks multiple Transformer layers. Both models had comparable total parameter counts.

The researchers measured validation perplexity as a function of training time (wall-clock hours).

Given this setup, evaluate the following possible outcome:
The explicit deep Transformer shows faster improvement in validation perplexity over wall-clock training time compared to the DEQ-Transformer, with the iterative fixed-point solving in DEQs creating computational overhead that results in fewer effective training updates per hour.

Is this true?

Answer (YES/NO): YES